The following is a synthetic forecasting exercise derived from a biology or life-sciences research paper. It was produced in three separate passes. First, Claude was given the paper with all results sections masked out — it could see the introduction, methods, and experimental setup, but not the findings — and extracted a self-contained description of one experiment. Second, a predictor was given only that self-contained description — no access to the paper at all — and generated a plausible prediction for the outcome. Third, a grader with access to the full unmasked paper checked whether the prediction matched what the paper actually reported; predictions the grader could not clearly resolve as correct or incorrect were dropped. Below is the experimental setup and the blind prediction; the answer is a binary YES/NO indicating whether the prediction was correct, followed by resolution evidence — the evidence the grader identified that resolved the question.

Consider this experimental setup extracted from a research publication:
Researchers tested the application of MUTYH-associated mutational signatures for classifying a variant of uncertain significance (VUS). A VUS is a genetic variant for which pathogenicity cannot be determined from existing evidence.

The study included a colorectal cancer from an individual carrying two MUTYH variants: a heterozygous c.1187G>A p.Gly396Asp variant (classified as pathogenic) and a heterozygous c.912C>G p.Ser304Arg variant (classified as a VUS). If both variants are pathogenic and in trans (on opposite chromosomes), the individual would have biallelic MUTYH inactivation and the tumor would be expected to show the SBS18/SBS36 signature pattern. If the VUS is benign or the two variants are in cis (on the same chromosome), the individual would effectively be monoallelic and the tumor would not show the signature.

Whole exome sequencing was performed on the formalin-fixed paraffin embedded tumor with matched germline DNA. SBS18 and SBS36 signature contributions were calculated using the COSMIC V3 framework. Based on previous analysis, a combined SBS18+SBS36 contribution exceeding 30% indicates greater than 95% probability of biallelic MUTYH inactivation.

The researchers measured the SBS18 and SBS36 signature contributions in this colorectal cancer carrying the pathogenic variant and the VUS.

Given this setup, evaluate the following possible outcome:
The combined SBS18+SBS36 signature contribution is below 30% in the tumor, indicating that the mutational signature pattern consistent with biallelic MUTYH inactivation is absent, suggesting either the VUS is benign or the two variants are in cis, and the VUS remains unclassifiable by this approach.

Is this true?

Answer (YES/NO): YES